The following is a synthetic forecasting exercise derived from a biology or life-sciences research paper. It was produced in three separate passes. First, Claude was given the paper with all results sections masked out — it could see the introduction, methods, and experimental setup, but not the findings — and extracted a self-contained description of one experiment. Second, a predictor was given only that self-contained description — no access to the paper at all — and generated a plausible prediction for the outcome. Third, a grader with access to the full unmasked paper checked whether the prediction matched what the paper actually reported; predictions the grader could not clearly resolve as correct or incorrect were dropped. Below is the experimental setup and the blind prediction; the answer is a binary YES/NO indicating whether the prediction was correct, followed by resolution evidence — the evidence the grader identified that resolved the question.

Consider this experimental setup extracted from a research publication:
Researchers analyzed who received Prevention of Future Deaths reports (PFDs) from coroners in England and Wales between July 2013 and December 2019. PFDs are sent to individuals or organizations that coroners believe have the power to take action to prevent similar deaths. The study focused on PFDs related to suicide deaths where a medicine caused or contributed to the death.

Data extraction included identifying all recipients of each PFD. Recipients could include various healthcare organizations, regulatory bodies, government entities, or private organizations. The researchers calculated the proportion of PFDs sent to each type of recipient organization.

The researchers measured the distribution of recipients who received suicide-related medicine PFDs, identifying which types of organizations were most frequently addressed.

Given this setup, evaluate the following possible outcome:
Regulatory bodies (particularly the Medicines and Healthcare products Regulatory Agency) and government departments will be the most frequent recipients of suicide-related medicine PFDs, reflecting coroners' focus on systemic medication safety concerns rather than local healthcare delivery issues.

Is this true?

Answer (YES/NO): NO